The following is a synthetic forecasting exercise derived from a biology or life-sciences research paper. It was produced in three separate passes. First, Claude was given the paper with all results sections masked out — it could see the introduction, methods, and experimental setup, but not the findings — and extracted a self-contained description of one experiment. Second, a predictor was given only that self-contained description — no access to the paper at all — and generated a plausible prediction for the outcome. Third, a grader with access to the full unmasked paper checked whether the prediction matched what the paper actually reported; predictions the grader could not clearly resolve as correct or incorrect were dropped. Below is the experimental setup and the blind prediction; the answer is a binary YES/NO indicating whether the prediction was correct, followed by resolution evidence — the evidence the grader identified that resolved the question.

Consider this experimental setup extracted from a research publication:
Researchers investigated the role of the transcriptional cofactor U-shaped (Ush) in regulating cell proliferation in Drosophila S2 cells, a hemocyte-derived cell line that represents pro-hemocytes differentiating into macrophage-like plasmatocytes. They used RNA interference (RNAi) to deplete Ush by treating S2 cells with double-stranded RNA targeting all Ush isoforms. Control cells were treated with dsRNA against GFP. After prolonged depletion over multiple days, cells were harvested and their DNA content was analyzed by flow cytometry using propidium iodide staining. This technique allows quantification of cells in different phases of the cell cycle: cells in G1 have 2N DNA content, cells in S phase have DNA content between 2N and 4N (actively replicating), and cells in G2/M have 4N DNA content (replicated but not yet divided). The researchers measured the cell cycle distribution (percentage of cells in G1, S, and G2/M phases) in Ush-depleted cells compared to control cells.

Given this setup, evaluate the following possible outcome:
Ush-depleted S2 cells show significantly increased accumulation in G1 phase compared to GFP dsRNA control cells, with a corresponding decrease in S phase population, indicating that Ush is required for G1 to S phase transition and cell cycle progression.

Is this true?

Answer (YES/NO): NO